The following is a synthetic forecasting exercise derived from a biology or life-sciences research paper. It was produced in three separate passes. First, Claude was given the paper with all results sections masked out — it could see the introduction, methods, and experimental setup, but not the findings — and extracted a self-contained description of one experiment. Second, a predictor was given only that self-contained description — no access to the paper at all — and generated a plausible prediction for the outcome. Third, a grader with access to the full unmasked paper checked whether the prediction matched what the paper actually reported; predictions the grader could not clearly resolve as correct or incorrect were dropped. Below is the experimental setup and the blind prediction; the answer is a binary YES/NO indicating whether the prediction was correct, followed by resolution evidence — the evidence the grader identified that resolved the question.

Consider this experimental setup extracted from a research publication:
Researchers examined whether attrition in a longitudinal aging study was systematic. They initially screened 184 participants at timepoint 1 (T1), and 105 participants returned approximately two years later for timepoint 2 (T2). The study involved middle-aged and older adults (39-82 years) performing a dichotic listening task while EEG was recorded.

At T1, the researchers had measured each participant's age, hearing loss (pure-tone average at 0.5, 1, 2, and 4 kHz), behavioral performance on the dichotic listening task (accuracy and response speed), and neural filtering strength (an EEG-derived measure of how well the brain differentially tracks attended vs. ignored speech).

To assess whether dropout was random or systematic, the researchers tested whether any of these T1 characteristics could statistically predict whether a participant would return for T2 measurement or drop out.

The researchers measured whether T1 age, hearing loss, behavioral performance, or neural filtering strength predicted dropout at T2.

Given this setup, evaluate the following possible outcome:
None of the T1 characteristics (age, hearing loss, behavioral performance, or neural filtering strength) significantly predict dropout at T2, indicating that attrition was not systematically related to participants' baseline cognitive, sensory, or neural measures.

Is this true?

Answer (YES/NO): YES